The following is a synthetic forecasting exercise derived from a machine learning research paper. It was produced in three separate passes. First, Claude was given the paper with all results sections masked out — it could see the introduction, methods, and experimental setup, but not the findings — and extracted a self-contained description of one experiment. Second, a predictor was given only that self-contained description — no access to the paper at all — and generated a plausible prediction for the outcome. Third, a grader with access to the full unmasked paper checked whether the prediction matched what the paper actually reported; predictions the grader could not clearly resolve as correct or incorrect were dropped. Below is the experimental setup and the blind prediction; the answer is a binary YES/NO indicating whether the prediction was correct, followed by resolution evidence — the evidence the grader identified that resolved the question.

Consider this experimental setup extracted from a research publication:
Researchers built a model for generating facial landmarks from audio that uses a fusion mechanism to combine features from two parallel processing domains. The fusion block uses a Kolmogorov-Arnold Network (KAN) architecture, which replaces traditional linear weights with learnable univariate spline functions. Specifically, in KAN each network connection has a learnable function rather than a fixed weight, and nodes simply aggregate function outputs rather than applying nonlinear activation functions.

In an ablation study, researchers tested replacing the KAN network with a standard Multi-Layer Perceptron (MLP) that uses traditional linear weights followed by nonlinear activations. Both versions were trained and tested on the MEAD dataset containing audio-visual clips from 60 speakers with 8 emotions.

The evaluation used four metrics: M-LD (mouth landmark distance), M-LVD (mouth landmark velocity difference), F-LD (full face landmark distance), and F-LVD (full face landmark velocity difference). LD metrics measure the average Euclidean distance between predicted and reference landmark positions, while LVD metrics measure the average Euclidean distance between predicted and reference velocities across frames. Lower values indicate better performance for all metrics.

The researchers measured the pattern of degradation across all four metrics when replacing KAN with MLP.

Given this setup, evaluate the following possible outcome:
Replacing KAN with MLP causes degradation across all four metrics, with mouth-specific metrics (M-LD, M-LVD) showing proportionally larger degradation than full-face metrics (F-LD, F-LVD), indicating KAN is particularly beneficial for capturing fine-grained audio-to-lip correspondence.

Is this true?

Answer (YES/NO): NO